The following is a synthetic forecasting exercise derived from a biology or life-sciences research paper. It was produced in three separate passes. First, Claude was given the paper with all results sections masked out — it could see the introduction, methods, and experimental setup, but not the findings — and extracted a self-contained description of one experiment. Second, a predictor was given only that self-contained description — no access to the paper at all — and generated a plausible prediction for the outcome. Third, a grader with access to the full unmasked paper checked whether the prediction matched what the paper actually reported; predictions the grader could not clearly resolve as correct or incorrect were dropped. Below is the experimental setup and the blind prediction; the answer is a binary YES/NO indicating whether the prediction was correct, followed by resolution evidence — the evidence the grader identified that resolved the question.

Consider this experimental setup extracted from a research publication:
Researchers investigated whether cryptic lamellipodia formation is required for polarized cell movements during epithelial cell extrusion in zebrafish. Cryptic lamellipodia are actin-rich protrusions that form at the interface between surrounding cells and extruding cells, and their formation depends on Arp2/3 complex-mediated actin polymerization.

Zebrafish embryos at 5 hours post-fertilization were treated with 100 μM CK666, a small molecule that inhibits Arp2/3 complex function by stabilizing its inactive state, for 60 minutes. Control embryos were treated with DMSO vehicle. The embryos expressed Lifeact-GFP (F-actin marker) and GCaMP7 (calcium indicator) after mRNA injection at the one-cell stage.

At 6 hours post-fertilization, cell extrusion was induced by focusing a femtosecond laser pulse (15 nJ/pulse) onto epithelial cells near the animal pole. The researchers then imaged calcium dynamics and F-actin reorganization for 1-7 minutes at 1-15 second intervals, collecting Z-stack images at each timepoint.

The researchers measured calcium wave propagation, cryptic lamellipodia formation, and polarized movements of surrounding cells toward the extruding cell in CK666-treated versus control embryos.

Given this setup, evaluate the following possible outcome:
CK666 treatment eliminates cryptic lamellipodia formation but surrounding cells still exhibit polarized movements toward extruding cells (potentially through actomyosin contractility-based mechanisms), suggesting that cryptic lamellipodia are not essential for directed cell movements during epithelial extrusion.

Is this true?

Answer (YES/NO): NO